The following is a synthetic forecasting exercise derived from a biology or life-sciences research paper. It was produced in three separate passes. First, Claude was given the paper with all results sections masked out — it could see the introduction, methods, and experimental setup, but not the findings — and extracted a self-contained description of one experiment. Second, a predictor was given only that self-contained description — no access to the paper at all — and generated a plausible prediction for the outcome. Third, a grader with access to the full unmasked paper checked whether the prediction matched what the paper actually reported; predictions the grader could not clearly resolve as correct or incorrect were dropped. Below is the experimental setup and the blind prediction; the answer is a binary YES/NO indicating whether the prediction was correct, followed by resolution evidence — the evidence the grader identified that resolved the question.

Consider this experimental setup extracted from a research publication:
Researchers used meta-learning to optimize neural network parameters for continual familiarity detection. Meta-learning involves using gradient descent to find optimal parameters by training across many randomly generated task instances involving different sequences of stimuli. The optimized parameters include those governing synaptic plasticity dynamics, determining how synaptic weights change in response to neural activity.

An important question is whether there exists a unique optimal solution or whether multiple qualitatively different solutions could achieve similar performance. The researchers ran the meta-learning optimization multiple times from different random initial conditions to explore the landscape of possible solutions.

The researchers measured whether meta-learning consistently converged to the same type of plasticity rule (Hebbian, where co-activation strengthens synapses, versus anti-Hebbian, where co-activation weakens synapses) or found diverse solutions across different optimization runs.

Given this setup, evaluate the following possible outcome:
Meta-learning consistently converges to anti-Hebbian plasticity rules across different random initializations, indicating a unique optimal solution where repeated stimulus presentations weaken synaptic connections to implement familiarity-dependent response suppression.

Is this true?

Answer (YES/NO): NO